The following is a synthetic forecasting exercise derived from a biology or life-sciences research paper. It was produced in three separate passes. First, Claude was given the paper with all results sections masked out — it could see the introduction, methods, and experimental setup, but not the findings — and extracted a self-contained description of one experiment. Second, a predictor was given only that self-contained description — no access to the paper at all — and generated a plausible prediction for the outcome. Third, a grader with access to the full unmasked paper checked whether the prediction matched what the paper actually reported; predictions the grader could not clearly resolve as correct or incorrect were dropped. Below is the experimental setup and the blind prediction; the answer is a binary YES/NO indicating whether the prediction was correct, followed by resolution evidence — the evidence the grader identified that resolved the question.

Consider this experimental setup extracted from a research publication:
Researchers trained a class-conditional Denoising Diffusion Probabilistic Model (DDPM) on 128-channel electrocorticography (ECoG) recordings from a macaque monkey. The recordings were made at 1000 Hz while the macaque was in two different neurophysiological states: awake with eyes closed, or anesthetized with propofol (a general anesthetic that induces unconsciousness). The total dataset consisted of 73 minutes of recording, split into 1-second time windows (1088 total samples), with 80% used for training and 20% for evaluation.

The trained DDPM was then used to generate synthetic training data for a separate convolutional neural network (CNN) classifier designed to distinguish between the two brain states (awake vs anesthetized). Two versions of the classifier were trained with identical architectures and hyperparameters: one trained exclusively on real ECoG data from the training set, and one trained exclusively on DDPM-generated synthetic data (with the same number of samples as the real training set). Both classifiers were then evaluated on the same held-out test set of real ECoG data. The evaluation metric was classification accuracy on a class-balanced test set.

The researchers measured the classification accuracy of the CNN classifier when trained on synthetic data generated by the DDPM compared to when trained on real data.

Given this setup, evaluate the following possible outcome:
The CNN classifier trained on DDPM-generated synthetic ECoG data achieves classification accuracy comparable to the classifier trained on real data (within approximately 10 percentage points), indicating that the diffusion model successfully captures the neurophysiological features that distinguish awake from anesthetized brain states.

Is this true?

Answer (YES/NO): YES